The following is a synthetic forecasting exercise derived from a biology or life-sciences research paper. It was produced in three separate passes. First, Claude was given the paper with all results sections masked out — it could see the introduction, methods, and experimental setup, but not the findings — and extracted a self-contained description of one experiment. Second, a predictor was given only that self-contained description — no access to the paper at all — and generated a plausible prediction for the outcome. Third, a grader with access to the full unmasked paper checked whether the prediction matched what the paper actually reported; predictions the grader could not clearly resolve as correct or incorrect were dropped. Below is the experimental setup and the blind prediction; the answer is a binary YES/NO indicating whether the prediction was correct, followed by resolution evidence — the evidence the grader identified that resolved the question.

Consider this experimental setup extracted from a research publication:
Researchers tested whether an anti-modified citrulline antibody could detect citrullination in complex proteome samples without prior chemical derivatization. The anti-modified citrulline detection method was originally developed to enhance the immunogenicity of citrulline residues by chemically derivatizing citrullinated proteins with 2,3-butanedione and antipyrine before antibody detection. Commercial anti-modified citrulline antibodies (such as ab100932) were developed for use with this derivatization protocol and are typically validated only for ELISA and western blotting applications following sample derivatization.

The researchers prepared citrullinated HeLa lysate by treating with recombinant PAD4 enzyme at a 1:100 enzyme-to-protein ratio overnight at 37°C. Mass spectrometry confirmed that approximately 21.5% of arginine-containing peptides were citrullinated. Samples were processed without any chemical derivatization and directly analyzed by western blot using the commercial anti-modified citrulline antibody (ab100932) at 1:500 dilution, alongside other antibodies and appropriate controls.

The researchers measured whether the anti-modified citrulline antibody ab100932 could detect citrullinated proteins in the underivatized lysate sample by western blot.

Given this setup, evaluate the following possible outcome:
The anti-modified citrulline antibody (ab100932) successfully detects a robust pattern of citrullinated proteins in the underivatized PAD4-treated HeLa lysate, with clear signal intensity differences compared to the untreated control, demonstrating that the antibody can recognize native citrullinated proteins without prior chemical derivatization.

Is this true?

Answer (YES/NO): NO